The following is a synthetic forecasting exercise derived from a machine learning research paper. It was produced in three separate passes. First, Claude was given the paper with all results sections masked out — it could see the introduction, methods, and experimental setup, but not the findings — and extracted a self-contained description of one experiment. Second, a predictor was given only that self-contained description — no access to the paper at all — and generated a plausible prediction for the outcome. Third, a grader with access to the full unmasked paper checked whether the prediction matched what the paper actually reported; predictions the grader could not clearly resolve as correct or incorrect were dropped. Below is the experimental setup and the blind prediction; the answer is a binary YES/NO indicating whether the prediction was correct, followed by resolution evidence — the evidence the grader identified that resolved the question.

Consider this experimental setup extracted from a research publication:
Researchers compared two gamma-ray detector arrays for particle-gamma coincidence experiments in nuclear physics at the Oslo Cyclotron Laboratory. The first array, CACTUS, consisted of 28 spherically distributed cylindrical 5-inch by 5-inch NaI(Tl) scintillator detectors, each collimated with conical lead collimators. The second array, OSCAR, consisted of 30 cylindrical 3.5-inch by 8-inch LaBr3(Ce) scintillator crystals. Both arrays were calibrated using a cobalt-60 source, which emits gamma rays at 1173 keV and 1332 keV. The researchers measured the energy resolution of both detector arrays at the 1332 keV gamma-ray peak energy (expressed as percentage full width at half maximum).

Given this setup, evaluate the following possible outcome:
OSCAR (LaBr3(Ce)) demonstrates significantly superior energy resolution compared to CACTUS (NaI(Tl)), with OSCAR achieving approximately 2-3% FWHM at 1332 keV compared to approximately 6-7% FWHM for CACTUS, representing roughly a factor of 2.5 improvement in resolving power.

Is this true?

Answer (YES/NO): YES